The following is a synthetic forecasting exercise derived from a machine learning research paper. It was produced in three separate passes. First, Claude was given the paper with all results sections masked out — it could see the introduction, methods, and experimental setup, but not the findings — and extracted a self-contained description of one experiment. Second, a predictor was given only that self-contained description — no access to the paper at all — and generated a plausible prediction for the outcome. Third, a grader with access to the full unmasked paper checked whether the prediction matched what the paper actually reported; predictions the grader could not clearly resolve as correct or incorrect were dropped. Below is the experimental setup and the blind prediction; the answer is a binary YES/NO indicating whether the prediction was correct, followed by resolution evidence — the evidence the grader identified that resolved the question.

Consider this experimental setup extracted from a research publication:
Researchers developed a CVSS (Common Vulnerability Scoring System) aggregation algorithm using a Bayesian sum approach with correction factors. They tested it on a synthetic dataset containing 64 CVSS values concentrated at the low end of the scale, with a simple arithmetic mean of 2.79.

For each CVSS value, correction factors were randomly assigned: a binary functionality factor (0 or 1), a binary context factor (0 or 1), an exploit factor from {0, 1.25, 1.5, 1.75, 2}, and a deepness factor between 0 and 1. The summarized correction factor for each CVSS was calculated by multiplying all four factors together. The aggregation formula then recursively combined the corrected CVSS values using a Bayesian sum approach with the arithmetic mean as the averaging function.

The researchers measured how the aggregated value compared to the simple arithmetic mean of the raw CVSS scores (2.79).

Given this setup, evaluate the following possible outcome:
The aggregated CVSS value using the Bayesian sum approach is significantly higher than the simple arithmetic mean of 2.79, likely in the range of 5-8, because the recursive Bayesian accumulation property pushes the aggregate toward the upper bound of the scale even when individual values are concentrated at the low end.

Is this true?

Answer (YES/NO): YES